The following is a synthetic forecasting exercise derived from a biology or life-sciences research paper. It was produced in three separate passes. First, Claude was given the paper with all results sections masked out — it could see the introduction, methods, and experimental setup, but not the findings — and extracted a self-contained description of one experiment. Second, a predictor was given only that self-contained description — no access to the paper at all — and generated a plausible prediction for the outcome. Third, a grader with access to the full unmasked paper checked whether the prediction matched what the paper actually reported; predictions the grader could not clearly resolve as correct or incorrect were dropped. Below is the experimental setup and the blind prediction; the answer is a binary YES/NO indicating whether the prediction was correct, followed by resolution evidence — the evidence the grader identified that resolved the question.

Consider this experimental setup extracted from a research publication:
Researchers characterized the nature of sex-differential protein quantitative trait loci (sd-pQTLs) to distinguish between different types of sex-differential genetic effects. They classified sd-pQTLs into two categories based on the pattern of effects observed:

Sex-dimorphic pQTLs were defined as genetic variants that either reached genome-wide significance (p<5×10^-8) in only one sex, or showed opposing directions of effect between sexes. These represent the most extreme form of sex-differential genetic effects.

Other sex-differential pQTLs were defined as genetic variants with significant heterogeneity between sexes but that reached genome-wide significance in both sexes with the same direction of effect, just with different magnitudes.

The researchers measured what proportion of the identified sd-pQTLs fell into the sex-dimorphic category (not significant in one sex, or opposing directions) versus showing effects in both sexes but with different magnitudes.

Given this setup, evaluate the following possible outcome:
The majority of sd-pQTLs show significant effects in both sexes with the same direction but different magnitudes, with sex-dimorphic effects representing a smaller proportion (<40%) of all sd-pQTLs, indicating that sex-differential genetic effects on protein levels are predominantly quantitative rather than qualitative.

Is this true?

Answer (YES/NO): YES